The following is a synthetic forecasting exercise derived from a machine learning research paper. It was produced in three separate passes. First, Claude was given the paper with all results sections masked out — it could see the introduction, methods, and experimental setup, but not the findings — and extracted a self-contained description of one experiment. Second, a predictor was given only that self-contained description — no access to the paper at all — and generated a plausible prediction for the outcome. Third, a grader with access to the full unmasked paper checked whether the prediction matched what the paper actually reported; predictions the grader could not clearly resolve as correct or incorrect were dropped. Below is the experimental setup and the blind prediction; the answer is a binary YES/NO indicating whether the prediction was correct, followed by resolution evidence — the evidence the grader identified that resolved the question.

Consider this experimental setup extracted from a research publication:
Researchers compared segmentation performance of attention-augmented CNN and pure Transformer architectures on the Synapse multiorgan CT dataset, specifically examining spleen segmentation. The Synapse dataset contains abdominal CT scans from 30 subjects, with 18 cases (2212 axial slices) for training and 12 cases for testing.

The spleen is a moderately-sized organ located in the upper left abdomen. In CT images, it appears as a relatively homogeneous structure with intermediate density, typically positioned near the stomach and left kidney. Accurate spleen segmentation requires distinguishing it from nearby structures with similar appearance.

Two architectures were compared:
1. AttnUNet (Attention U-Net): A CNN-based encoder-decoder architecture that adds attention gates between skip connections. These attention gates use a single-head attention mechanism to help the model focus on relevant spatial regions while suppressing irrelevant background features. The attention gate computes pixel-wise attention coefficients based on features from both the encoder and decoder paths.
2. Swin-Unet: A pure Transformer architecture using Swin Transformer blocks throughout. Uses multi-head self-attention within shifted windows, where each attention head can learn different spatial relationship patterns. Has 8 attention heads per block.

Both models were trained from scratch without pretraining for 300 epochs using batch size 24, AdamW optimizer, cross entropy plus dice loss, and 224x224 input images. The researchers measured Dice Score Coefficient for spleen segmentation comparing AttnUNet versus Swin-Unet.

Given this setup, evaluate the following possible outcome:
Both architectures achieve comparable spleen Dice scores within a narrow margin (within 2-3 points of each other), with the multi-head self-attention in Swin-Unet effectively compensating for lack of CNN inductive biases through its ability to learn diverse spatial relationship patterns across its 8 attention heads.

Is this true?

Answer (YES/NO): NO